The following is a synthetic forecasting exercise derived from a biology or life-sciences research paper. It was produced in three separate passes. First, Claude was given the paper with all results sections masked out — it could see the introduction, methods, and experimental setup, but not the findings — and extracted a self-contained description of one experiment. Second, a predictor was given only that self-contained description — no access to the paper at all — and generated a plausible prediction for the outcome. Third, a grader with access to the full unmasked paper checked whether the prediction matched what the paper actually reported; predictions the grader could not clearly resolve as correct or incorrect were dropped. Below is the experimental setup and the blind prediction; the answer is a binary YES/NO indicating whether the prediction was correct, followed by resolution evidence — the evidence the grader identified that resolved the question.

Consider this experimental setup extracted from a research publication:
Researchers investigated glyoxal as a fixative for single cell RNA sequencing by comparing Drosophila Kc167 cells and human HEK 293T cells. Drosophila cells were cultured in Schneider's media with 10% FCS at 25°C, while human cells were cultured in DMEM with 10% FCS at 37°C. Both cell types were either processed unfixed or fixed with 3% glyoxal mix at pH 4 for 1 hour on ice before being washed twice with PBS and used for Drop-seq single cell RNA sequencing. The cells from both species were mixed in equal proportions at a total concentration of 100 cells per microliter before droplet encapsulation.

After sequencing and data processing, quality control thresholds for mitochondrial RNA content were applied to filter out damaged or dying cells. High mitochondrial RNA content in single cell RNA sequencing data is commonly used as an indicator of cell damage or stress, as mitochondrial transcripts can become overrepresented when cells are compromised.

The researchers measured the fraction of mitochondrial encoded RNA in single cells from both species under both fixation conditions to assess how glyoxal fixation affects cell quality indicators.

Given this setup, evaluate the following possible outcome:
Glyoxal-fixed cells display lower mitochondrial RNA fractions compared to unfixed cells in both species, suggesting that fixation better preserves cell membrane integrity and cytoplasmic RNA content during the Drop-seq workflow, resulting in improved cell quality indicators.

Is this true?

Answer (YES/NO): NO